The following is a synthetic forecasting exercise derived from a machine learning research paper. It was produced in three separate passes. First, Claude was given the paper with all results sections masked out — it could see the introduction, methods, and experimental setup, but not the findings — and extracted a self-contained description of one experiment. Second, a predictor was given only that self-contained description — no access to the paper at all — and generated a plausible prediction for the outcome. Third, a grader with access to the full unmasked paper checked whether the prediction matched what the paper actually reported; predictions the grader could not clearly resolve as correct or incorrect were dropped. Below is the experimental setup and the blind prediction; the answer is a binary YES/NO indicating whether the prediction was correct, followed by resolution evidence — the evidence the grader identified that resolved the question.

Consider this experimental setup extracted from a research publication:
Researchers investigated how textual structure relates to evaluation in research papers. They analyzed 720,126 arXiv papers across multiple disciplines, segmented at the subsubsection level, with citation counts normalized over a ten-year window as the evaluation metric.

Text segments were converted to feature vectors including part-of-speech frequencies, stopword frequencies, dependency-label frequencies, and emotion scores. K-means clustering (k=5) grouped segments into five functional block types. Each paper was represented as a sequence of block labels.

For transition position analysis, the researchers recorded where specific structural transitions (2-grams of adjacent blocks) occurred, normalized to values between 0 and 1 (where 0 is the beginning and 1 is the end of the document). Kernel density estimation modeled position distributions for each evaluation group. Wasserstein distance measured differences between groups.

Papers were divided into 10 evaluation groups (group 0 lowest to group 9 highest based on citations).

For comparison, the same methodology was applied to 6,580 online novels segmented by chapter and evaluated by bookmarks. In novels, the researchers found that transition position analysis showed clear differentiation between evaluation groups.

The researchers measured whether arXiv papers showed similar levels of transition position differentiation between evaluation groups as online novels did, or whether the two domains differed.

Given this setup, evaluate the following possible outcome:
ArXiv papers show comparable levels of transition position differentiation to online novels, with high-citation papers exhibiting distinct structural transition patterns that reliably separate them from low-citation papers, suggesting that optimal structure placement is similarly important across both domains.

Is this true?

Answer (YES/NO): NO